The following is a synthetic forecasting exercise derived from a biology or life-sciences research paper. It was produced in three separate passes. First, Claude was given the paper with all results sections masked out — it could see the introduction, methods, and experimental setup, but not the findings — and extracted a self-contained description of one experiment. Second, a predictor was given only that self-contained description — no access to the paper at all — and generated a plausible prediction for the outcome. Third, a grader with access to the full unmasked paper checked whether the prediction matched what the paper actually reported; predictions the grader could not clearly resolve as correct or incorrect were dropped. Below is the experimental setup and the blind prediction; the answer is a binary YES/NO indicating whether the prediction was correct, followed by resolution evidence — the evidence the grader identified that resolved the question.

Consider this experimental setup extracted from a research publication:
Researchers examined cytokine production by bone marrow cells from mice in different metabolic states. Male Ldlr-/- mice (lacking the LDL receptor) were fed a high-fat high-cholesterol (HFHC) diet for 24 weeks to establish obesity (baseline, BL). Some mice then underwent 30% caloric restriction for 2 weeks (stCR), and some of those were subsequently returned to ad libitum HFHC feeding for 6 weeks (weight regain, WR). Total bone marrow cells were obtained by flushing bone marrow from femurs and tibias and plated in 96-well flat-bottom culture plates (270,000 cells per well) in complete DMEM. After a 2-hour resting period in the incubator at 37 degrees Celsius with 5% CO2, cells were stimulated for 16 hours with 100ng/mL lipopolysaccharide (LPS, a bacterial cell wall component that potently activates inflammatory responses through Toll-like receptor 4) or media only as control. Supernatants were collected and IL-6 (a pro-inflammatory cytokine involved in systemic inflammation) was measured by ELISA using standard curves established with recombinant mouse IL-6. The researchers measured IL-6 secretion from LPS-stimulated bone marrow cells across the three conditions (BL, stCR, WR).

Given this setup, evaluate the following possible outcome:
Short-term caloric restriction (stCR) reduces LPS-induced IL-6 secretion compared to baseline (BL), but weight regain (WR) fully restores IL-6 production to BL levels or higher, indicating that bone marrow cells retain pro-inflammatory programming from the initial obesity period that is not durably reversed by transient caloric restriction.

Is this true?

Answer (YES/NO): NO